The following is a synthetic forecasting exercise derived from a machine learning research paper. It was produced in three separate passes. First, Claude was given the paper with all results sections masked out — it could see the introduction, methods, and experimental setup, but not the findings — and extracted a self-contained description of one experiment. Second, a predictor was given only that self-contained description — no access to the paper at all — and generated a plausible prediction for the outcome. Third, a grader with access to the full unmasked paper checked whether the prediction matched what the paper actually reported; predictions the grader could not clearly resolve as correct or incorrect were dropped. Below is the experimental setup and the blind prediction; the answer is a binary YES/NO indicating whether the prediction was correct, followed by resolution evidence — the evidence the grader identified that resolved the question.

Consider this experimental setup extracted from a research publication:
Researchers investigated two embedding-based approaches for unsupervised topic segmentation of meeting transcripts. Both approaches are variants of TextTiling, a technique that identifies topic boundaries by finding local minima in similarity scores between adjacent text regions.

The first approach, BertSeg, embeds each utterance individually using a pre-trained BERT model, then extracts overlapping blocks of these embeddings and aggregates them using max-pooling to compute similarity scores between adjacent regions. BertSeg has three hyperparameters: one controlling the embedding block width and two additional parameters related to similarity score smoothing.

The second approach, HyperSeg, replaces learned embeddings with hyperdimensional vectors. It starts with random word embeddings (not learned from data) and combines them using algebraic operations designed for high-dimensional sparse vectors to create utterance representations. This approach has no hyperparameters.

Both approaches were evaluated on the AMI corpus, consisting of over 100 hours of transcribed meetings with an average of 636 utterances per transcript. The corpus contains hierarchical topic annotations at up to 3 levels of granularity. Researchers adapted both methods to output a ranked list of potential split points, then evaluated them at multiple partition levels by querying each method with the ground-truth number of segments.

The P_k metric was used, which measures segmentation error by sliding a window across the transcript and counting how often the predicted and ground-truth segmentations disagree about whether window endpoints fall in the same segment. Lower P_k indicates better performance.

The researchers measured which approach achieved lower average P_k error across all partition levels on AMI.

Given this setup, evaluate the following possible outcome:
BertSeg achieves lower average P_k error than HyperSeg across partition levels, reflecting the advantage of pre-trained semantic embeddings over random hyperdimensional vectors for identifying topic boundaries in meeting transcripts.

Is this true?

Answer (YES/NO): YES